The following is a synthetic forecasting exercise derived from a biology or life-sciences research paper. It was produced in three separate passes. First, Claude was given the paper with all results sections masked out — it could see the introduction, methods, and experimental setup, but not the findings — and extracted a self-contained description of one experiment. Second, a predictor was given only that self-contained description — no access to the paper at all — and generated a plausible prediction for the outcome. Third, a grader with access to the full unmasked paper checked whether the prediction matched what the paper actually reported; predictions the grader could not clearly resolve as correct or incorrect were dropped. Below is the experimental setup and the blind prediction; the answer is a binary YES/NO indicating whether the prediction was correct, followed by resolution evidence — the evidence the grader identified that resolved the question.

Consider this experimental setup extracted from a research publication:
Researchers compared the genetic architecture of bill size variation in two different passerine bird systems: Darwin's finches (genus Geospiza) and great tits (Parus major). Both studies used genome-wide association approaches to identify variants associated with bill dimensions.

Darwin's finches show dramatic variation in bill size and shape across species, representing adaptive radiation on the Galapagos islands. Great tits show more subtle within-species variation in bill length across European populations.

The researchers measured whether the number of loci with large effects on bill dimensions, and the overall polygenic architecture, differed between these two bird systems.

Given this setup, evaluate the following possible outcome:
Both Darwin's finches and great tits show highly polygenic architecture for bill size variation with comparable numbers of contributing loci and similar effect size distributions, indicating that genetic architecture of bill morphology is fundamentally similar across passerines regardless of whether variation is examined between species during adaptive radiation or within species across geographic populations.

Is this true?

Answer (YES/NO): NO